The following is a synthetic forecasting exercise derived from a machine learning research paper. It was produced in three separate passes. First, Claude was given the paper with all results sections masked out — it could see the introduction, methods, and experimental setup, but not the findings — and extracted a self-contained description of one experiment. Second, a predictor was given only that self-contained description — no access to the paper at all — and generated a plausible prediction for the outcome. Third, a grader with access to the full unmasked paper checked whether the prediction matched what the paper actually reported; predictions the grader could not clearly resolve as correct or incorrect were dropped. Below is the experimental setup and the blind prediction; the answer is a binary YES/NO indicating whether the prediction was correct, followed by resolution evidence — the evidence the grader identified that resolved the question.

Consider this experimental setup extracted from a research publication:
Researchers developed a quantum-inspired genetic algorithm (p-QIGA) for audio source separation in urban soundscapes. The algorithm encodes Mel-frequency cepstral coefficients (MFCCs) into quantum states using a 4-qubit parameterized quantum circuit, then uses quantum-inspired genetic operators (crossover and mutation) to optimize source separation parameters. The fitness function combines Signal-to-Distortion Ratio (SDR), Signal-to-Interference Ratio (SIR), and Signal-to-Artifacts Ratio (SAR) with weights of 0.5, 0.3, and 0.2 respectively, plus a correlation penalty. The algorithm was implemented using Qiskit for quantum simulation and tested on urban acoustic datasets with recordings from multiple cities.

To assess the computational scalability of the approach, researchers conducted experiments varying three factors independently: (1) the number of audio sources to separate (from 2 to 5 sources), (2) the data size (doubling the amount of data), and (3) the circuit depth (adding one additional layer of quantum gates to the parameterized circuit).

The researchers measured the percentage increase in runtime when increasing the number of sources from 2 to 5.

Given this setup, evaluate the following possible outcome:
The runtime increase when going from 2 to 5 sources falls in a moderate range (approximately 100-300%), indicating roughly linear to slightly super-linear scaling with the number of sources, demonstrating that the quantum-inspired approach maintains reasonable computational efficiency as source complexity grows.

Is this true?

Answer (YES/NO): NO